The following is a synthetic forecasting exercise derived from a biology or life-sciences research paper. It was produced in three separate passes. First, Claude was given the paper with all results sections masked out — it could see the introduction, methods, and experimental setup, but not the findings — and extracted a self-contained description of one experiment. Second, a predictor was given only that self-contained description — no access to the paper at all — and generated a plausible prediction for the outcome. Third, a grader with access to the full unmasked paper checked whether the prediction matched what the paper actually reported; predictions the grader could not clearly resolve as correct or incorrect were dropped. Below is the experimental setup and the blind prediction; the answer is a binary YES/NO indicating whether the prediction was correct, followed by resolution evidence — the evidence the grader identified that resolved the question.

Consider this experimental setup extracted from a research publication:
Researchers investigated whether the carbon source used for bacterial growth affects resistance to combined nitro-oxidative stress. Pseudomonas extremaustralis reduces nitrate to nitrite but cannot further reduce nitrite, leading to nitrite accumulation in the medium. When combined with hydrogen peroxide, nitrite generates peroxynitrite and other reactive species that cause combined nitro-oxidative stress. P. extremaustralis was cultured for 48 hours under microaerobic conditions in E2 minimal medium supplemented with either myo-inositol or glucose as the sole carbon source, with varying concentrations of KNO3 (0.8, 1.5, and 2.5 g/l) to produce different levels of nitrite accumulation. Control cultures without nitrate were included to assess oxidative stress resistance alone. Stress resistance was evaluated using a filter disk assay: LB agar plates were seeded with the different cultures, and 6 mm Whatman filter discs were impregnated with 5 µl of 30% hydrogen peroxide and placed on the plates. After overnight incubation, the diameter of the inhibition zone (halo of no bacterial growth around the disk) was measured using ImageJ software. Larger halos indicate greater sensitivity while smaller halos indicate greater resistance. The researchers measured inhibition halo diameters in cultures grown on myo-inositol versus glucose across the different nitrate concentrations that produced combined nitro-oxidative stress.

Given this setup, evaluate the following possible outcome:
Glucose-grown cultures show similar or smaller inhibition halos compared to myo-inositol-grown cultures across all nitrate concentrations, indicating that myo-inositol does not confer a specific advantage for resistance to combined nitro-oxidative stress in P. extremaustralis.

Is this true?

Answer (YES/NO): NO